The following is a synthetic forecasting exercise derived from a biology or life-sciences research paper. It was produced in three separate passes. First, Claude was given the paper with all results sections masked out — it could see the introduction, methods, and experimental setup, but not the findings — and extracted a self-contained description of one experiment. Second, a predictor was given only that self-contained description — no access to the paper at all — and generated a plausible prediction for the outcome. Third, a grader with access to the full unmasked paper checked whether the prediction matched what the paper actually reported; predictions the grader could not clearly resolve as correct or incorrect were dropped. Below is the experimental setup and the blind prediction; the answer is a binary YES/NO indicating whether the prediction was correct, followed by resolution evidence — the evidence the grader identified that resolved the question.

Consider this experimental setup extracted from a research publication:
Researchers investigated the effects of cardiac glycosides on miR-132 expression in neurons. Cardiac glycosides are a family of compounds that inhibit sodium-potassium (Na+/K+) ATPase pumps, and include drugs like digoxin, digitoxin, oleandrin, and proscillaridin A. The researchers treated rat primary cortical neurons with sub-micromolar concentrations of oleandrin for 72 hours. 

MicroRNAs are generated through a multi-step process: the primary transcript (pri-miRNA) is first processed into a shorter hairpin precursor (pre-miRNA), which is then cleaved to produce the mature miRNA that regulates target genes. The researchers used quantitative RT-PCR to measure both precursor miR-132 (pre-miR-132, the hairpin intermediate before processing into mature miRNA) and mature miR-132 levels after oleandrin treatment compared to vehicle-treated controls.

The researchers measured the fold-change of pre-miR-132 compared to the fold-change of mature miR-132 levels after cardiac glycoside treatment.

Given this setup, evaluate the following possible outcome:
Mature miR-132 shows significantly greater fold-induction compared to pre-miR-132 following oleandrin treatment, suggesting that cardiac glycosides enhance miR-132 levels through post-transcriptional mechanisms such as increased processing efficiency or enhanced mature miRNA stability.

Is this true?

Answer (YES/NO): NO